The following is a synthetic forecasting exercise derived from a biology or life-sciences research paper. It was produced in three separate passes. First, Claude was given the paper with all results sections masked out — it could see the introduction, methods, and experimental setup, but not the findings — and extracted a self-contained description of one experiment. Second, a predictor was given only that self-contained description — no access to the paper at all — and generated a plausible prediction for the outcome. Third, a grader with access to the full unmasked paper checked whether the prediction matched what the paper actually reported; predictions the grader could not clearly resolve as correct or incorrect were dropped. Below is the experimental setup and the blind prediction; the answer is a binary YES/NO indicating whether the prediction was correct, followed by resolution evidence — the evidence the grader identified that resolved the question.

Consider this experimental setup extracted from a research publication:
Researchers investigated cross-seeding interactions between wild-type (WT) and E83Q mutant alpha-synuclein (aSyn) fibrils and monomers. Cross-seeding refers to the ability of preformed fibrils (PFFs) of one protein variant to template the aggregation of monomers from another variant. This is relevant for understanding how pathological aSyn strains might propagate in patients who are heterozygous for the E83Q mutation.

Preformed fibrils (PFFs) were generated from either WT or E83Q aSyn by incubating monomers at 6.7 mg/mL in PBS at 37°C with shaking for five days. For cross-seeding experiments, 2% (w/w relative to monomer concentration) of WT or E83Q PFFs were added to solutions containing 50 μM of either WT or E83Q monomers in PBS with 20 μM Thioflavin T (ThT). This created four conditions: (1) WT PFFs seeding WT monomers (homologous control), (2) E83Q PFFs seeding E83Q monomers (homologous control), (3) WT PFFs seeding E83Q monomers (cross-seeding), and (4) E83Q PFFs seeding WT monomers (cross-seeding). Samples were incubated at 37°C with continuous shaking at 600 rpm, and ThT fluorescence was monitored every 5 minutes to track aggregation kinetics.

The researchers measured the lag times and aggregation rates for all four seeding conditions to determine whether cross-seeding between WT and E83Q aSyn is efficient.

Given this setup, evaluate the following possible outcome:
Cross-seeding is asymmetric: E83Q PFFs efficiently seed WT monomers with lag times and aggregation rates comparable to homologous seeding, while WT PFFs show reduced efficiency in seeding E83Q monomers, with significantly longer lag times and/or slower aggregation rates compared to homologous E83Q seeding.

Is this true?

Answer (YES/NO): NO